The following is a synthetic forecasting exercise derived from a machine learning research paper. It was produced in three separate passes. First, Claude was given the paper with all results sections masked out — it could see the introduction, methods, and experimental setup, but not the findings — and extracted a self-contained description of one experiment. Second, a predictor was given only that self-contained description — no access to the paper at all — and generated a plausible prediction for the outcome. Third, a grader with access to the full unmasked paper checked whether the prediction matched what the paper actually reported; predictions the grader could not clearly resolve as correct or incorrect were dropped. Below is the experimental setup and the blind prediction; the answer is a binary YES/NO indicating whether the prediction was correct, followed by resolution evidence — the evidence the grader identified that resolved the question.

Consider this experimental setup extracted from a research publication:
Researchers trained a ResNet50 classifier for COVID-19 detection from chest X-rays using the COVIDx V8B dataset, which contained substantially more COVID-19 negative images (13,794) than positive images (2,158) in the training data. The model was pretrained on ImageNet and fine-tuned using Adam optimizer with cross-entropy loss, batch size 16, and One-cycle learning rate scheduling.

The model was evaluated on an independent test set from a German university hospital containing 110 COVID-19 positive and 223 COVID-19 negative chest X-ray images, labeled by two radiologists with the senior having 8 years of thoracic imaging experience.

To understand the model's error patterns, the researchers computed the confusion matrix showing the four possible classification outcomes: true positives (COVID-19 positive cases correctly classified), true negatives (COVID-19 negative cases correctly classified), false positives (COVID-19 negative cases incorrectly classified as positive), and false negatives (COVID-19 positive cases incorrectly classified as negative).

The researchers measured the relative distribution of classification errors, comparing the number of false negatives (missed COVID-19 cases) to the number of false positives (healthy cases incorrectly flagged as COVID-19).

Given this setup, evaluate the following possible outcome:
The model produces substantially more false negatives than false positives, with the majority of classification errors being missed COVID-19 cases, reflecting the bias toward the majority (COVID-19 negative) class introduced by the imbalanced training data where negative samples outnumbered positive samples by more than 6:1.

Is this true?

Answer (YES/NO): YES